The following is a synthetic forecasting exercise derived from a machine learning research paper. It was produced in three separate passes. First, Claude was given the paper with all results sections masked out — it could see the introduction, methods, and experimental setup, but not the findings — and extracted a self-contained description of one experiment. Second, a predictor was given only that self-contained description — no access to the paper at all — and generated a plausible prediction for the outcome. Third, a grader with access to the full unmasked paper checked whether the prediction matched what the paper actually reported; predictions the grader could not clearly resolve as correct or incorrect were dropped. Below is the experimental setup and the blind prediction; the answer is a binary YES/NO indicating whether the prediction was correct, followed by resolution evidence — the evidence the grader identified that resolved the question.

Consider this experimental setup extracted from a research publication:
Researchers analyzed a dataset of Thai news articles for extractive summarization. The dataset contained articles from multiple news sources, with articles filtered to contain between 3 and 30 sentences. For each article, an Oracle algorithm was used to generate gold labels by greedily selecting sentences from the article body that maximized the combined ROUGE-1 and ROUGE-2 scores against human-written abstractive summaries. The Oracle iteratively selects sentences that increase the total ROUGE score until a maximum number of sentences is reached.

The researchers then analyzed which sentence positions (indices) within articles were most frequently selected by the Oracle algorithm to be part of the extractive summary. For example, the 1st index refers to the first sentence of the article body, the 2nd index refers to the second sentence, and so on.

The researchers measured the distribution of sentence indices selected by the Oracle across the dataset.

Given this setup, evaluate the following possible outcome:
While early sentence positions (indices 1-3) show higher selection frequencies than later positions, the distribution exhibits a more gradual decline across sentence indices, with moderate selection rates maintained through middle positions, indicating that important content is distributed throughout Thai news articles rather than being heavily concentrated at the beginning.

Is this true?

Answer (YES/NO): NO